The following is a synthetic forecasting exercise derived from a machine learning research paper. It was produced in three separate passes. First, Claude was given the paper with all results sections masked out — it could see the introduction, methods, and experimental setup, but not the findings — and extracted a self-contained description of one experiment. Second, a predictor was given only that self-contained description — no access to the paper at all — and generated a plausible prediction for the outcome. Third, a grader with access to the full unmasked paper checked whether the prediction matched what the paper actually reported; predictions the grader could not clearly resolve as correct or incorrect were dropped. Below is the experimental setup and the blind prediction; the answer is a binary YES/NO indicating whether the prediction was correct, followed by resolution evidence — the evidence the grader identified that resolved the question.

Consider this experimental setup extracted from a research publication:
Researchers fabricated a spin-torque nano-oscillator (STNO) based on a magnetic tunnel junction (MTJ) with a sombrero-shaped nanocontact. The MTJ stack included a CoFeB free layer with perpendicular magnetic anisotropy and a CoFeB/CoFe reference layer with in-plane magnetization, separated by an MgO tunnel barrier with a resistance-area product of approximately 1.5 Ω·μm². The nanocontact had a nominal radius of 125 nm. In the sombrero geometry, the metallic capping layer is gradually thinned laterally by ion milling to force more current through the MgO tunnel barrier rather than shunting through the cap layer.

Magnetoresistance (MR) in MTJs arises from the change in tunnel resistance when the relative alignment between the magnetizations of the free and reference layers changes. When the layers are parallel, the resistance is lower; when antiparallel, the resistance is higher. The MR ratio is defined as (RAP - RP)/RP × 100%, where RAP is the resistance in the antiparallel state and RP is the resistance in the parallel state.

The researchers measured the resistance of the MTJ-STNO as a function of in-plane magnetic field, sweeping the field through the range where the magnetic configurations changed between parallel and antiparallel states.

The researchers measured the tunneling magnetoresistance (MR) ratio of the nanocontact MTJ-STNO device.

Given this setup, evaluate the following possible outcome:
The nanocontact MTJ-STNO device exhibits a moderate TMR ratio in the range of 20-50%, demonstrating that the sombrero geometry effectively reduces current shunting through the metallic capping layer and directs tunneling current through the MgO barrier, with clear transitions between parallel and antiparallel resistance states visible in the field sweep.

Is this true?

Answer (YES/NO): NO